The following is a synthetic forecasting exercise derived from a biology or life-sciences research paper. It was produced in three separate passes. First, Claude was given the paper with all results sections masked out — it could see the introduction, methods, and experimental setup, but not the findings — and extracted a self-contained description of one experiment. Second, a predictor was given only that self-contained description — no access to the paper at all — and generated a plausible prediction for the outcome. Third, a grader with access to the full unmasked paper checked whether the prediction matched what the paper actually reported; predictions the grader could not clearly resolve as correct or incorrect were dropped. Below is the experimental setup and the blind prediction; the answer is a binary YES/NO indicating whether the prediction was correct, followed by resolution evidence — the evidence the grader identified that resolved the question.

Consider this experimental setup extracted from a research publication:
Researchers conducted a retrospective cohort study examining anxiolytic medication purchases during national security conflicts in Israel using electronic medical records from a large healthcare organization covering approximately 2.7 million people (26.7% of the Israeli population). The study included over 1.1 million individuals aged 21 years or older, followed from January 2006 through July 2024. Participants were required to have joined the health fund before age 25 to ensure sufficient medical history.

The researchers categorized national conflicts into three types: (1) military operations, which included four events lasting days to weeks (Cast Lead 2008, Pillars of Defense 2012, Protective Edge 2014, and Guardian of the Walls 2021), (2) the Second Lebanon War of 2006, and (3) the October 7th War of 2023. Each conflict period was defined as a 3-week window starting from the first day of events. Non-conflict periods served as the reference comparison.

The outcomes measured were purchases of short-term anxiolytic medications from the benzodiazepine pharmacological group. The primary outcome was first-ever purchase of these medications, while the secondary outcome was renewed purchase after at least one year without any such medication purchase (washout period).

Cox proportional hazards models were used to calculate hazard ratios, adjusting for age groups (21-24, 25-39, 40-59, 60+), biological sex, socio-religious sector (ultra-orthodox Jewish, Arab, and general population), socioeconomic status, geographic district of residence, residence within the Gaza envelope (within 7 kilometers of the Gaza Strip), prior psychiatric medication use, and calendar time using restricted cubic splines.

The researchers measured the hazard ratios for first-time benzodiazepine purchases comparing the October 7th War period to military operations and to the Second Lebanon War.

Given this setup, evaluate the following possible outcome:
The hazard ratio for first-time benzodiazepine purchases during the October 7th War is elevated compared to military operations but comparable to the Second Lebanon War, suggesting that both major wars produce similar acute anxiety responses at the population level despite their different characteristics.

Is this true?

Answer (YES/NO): NO